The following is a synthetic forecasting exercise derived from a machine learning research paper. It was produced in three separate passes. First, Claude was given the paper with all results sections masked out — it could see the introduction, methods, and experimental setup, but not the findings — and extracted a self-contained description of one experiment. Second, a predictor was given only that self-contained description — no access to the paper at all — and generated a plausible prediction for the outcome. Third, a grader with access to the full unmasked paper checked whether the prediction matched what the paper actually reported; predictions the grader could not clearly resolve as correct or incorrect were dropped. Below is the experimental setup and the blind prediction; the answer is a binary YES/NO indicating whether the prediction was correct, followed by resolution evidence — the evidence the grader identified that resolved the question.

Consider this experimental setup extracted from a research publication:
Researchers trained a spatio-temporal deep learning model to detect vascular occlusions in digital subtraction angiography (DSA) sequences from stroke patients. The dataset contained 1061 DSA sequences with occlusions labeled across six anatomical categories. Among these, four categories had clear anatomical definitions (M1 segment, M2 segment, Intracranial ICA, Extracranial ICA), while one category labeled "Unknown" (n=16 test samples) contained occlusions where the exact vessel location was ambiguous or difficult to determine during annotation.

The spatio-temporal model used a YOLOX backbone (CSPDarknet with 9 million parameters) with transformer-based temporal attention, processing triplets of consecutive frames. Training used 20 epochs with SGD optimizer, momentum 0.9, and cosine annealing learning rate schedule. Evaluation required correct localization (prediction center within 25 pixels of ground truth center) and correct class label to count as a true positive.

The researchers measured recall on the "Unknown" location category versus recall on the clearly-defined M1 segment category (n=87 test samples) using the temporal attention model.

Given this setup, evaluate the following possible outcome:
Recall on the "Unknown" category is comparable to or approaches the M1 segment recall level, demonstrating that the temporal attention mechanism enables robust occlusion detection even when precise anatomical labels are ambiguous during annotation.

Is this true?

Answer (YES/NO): NO